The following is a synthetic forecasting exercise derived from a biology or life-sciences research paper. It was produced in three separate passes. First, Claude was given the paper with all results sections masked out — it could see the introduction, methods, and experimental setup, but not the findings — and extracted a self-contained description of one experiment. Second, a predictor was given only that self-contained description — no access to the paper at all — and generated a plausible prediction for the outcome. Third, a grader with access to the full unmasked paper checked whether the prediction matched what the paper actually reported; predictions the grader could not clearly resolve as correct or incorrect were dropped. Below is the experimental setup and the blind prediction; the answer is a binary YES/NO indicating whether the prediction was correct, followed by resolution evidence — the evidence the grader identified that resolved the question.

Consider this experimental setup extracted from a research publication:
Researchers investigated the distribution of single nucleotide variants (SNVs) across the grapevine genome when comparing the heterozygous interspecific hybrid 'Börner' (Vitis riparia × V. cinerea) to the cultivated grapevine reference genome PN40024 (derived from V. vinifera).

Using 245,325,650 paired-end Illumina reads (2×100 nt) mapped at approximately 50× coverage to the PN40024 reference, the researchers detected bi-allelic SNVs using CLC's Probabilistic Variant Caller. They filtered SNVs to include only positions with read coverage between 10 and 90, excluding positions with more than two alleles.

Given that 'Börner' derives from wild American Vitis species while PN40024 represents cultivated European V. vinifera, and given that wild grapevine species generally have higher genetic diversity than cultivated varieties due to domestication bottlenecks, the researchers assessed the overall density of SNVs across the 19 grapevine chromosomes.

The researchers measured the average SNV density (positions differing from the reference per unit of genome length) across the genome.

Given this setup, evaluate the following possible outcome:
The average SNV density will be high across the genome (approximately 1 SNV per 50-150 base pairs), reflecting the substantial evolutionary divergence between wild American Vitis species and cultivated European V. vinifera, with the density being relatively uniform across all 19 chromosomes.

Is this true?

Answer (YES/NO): YES